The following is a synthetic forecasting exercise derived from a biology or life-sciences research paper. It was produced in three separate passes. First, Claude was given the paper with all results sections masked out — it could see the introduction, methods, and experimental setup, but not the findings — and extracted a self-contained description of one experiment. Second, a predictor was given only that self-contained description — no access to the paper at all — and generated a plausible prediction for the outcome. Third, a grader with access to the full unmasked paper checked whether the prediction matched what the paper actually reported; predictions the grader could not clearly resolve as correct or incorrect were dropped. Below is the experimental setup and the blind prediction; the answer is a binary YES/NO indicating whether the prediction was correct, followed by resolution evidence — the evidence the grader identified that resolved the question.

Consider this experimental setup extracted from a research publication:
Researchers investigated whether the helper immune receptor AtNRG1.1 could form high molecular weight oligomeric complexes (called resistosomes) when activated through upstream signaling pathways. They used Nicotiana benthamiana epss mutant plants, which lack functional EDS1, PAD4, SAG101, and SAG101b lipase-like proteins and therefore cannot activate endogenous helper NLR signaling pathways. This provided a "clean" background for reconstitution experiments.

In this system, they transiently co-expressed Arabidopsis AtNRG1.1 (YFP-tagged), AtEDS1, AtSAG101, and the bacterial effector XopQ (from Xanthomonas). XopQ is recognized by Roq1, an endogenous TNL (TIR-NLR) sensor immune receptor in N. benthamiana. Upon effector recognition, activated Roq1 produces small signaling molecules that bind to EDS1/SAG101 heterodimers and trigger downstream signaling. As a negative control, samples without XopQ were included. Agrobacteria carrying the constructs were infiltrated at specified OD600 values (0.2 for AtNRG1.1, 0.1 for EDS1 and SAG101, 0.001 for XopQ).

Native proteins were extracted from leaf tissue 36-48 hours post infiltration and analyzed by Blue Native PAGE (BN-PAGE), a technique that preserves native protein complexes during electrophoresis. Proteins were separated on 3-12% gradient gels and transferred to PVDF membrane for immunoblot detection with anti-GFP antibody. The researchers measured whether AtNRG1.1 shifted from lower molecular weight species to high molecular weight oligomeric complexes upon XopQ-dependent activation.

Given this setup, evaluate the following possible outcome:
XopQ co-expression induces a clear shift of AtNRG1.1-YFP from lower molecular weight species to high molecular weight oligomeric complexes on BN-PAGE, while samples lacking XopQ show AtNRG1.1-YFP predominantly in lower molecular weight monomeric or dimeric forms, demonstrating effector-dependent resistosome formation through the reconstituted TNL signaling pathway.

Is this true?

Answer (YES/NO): YES